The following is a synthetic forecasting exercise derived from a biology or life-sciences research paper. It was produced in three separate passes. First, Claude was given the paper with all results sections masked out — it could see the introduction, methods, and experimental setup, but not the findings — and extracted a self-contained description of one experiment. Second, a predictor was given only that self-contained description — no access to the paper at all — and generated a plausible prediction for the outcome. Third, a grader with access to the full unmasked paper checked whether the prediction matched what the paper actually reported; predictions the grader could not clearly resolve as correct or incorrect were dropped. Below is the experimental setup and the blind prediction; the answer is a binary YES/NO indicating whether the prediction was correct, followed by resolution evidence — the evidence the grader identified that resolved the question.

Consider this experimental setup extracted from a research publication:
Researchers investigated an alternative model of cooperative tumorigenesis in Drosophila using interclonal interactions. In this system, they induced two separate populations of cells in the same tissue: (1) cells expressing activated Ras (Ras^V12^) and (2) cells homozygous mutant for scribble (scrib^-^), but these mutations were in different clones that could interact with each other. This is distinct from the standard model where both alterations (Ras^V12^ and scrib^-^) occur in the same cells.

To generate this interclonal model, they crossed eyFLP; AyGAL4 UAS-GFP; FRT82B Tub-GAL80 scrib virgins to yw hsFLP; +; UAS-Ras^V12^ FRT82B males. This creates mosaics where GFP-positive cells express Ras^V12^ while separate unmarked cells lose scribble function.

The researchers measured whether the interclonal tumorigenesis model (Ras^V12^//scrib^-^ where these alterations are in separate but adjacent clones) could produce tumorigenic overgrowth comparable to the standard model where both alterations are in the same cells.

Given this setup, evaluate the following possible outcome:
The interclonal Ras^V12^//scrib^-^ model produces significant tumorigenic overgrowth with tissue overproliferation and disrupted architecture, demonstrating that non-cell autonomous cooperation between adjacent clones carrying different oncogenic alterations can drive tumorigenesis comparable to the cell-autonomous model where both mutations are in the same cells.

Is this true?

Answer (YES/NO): YES